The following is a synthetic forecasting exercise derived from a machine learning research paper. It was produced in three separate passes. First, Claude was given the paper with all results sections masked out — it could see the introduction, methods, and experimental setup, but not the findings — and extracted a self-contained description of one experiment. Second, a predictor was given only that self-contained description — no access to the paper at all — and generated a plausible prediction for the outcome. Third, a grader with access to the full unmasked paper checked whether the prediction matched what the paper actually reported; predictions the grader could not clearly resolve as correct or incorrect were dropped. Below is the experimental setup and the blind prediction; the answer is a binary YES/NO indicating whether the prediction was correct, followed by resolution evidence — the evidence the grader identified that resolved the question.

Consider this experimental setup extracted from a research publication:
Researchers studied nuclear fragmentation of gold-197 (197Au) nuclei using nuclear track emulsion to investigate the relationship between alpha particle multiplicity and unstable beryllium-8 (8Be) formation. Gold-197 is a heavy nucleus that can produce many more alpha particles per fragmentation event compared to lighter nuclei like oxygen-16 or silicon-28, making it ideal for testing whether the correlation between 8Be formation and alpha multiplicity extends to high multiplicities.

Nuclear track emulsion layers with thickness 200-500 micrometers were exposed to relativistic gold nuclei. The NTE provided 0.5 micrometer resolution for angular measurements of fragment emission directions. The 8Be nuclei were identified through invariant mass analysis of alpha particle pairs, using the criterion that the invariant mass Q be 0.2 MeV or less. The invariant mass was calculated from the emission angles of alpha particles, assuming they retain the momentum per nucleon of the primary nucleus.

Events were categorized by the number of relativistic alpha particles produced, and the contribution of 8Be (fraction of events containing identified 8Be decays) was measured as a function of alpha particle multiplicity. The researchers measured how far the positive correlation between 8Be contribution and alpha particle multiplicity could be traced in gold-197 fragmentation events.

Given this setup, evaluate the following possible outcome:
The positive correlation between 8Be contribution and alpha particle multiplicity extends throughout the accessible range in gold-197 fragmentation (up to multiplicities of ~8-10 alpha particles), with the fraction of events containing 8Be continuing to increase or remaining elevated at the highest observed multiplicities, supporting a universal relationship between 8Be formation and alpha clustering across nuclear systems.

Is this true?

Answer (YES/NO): YES